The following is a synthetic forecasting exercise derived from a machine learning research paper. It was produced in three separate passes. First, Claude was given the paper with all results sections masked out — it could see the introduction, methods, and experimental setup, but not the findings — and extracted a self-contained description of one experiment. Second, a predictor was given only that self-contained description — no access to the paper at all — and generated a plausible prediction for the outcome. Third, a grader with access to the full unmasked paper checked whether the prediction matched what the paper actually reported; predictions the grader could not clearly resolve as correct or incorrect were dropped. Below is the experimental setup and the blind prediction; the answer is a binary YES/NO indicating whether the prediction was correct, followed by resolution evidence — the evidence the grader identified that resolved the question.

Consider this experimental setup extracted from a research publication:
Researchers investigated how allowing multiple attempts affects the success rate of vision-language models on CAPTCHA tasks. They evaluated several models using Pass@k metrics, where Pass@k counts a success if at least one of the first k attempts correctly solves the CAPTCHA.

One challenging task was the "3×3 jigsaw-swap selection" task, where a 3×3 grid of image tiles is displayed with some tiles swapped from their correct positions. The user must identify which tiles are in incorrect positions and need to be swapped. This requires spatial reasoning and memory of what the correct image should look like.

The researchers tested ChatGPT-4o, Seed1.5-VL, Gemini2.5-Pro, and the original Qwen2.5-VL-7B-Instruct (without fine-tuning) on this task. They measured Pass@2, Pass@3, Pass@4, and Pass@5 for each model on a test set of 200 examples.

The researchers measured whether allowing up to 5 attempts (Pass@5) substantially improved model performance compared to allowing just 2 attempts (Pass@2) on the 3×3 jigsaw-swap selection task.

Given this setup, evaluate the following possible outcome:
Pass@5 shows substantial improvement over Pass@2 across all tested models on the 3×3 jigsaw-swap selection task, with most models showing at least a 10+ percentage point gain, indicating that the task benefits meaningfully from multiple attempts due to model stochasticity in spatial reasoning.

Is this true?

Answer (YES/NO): NO